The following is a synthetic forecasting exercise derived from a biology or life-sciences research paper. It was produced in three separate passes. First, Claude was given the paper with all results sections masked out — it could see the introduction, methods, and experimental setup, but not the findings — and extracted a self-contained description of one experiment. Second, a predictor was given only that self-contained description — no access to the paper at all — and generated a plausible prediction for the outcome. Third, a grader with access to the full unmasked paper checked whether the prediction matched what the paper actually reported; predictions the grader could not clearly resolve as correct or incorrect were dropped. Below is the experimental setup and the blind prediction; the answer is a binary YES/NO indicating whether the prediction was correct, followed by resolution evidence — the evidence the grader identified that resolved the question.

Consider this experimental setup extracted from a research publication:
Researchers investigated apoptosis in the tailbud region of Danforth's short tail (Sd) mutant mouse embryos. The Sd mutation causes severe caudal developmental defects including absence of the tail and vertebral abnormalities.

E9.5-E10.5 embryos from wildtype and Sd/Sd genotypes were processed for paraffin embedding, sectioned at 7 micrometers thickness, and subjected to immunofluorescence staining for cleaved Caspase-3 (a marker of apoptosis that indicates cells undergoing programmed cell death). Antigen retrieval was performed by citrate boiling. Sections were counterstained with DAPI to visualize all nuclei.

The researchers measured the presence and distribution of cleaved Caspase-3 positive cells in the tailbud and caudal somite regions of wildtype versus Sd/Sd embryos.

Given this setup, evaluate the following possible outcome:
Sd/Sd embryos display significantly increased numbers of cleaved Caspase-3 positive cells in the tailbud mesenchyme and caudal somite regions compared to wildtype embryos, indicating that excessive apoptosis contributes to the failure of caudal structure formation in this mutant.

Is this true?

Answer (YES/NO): YES